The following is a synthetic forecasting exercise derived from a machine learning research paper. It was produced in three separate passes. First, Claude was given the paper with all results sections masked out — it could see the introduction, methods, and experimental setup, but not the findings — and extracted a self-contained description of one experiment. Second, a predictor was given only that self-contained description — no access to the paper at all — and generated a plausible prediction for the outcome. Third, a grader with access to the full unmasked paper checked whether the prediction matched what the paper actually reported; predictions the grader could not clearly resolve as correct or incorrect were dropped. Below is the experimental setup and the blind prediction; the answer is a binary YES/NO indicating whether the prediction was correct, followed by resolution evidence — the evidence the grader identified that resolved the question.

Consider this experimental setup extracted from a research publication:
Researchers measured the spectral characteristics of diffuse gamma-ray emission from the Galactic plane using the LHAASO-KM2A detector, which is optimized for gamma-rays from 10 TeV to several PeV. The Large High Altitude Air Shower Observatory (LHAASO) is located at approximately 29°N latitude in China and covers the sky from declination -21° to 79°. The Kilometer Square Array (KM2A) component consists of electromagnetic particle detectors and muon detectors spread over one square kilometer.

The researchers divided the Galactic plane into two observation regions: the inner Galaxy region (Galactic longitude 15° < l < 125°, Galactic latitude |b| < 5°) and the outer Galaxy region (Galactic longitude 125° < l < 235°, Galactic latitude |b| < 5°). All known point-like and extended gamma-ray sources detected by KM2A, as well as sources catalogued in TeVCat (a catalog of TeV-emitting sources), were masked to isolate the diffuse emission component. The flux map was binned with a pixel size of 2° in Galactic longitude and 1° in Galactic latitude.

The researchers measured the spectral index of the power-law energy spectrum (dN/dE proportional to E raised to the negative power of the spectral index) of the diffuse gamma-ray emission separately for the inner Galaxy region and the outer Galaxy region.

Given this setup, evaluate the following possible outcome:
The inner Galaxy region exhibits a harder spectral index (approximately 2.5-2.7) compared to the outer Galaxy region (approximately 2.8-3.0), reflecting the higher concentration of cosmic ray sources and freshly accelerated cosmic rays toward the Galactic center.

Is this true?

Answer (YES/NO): NO